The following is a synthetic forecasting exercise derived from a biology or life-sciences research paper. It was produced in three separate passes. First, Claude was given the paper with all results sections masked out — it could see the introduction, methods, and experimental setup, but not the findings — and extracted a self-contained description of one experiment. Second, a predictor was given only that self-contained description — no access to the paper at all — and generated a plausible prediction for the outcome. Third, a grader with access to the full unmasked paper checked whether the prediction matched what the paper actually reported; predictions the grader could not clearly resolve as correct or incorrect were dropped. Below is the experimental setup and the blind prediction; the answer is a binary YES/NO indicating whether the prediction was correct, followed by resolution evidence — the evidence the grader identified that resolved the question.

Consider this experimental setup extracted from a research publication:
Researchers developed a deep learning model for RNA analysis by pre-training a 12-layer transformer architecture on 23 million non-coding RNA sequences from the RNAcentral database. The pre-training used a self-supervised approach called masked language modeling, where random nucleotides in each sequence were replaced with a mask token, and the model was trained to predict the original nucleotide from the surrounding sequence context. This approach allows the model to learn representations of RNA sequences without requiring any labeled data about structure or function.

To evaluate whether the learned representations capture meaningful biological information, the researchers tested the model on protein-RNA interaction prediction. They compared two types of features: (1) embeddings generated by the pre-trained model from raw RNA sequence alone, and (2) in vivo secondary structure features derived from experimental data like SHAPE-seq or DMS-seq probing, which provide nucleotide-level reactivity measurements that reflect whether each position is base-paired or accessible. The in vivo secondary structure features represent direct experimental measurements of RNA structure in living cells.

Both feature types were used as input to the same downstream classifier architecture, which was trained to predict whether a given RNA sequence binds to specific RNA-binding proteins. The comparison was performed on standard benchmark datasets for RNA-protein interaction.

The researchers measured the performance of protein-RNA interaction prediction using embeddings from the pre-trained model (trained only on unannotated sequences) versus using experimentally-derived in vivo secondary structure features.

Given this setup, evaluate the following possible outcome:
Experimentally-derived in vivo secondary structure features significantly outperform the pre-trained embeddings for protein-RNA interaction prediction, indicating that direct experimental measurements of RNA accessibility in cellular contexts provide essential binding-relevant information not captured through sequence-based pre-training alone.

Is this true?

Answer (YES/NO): NO